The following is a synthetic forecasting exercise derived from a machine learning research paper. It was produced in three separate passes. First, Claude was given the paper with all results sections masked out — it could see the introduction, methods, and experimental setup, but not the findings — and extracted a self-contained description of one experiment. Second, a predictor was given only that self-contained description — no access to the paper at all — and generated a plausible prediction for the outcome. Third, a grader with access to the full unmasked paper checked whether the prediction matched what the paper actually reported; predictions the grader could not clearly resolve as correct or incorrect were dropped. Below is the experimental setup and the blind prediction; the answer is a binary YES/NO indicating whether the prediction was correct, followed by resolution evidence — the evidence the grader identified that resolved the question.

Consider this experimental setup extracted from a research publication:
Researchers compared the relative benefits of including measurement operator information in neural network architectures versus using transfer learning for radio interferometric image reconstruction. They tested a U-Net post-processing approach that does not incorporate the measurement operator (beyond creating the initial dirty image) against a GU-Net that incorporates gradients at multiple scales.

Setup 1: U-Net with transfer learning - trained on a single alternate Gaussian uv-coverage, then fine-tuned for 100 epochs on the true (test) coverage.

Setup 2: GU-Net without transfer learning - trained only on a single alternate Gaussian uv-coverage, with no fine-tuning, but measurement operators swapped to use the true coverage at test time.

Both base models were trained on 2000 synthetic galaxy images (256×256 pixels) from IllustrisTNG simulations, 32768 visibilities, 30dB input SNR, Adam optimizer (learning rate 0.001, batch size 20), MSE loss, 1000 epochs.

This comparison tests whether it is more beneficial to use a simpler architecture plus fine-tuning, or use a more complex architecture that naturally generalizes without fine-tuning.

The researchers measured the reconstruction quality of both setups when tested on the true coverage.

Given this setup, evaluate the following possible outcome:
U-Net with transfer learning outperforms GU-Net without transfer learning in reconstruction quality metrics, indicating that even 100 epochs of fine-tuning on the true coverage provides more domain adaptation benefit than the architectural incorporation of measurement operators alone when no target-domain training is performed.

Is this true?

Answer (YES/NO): NO